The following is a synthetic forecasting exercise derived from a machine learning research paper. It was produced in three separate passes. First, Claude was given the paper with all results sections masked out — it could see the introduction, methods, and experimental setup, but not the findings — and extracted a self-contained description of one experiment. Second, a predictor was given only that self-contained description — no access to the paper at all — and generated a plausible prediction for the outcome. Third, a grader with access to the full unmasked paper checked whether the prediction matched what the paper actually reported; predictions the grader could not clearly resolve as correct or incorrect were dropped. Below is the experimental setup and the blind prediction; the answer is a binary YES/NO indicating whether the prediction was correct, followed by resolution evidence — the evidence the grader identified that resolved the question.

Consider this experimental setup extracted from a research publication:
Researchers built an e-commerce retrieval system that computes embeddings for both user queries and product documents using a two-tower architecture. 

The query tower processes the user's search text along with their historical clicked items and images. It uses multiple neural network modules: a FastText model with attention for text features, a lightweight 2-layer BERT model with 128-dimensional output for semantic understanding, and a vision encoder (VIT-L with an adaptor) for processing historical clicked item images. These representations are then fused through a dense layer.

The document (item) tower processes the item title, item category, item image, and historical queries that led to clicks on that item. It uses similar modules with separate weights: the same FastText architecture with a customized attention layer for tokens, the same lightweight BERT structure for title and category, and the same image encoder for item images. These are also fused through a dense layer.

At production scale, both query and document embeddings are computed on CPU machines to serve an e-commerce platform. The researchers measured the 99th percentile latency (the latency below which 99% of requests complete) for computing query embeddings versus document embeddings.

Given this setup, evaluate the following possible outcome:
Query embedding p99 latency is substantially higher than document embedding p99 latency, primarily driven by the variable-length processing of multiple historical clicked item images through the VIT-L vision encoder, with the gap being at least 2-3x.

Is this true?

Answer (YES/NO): NO